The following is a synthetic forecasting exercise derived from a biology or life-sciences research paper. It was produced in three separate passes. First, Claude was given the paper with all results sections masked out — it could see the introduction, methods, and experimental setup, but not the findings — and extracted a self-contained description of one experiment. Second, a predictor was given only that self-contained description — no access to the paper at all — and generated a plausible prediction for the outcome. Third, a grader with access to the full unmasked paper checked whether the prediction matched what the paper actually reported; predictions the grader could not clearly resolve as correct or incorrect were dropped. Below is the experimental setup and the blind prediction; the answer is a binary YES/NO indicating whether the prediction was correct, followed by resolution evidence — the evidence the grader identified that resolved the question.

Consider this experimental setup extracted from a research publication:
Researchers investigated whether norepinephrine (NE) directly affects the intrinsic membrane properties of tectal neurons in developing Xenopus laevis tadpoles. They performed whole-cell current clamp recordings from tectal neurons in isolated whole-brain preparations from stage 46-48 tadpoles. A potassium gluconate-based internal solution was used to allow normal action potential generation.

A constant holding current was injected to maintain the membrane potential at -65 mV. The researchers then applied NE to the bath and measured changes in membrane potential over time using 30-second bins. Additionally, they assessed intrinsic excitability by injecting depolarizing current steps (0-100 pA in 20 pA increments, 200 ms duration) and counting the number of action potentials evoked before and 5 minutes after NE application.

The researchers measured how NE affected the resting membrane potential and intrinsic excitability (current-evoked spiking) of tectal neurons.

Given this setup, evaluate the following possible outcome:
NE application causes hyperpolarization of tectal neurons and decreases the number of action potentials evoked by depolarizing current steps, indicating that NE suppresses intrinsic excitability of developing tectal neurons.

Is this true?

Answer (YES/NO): NO